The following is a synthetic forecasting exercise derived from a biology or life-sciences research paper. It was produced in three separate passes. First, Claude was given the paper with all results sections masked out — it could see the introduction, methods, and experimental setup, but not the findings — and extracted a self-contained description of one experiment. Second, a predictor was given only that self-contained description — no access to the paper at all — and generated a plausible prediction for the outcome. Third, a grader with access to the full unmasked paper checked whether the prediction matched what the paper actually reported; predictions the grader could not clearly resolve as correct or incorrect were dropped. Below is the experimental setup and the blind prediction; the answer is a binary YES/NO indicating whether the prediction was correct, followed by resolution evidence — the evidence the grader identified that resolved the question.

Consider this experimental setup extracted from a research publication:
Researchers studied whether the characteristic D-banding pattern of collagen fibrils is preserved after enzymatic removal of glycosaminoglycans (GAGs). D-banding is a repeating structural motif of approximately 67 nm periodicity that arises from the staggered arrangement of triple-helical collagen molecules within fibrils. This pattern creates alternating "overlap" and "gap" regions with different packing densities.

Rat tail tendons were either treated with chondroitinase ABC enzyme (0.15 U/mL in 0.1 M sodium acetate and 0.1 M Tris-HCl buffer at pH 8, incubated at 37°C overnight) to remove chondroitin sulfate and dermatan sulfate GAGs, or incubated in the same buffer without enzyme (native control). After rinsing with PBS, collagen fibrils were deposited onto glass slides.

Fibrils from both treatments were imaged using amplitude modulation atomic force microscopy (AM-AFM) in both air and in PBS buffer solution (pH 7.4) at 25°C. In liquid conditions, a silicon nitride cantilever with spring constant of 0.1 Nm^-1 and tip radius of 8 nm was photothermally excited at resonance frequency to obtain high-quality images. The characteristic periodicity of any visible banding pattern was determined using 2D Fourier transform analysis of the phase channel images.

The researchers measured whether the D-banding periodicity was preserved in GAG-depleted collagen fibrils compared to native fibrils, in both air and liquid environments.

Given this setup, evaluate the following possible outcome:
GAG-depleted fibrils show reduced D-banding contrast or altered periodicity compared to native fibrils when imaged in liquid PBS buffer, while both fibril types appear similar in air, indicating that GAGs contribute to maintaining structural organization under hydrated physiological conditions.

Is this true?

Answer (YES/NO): NO